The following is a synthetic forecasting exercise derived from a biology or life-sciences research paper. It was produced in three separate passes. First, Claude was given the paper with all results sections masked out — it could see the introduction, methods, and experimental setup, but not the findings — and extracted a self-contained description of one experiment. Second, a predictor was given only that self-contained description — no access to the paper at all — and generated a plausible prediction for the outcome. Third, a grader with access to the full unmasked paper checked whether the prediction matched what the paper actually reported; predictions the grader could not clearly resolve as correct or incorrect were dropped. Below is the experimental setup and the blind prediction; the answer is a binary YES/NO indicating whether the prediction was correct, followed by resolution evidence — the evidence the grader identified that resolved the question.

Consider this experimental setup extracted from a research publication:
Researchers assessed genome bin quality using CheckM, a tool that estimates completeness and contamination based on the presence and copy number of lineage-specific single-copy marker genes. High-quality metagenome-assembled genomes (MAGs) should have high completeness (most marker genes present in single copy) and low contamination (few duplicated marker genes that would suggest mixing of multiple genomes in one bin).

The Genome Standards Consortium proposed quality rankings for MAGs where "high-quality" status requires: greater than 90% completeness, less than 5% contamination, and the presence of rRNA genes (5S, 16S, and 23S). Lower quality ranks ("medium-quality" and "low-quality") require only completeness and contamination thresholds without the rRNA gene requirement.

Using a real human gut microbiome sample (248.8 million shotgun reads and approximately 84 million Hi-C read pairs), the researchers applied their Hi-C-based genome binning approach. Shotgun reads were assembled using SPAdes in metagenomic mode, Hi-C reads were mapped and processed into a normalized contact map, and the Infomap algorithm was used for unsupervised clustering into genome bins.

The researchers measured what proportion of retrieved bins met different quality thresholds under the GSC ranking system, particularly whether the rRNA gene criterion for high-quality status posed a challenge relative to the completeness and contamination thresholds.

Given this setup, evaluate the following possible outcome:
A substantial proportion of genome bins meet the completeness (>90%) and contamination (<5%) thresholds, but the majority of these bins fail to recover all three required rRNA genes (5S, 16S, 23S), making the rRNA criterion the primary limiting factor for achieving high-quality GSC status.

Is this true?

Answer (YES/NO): YES